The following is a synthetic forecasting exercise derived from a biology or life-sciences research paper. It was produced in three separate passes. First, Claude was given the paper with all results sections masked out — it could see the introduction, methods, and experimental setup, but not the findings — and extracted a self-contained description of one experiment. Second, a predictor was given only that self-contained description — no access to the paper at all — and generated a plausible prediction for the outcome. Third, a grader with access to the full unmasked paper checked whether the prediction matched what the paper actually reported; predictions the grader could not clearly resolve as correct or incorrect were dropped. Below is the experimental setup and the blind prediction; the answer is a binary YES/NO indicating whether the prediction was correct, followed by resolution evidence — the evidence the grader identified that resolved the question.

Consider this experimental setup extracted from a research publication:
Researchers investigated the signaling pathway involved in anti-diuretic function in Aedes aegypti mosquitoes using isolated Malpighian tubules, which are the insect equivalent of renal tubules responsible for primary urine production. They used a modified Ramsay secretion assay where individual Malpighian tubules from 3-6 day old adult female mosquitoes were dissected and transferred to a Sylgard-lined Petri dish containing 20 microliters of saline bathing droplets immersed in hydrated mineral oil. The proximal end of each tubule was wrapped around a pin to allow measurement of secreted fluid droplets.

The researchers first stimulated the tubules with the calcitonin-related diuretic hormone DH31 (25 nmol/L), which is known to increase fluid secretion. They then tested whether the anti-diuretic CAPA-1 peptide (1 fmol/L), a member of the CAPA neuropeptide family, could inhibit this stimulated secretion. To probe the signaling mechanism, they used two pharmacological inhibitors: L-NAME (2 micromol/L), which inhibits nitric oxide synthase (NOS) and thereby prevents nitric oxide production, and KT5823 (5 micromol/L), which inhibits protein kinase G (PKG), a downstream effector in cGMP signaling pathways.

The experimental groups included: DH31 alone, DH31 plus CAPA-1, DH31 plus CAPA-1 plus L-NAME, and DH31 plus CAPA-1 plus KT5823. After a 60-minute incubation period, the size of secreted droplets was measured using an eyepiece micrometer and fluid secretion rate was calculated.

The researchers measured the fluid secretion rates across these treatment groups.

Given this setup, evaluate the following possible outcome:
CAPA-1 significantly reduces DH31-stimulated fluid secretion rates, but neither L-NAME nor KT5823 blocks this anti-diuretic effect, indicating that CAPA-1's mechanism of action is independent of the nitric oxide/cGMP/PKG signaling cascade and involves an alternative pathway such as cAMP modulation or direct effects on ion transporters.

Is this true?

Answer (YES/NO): NO